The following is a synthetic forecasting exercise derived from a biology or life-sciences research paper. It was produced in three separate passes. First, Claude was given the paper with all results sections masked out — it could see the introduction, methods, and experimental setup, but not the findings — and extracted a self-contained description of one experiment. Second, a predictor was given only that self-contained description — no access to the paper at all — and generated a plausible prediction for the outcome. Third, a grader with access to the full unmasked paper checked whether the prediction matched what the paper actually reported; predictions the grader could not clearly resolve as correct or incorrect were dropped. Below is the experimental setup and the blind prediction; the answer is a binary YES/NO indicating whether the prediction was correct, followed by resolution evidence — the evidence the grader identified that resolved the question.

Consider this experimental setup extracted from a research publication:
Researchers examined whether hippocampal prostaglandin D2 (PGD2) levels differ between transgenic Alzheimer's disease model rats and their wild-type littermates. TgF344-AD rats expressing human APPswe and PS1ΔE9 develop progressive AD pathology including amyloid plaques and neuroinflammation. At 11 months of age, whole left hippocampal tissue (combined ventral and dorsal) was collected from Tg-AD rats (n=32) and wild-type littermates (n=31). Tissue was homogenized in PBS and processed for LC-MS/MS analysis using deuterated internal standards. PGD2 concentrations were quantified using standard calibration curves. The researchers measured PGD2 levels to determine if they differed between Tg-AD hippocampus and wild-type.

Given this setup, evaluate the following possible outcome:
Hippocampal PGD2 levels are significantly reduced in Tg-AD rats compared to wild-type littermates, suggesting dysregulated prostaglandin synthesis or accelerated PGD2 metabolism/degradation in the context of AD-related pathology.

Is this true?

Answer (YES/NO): NO